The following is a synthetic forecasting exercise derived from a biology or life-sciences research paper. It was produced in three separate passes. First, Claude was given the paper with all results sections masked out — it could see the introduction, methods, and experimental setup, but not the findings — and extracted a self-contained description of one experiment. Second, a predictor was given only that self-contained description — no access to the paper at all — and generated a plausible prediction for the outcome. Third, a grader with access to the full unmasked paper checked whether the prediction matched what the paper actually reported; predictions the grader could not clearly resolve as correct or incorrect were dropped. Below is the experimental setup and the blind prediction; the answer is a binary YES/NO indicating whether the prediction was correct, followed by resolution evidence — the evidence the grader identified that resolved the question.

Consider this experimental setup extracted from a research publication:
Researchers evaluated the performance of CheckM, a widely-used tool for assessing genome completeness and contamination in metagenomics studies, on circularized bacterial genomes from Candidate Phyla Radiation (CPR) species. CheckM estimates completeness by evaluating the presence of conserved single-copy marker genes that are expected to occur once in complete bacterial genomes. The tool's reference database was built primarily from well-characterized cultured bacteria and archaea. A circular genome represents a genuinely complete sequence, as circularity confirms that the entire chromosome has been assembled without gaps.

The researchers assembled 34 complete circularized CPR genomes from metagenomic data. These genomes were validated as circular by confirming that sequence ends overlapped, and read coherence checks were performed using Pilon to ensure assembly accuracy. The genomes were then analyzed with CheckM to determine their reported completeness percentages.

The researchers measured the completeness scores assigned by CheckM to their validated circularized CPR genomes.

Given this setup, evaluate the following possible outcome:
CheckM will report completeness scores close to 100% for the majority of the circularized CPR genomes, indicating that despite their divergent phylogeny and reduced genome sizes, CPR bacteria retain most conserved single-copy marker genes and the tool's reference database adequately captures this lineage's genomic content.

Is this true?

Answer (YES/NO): NO